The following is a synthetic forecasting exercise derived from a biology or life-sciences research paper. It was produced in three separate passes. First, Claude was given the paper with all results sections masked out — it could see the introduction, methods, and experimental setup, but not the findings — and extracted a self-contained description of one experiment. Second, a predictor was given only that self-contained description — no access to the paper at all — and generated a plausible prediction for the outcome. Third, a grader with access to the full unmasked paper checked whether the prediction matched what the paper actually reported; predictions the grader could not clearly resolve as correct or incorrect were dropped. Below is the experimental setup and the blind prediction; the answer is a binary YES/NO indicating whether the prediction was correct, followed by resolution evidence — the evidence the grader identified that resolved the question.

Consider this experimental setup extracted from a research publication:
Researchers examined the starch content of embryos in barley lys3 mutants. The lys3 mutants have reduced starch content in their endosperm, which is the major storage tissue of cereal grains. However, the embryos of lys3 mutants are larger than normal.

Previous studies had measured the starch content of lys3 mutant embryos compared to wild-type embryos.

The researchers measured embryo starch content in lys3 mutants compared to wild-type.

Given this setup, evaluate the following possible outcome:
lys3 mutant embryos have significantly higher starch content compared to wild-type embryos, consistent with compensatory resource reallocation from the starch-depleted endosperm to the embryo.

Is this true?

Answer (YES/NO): NO